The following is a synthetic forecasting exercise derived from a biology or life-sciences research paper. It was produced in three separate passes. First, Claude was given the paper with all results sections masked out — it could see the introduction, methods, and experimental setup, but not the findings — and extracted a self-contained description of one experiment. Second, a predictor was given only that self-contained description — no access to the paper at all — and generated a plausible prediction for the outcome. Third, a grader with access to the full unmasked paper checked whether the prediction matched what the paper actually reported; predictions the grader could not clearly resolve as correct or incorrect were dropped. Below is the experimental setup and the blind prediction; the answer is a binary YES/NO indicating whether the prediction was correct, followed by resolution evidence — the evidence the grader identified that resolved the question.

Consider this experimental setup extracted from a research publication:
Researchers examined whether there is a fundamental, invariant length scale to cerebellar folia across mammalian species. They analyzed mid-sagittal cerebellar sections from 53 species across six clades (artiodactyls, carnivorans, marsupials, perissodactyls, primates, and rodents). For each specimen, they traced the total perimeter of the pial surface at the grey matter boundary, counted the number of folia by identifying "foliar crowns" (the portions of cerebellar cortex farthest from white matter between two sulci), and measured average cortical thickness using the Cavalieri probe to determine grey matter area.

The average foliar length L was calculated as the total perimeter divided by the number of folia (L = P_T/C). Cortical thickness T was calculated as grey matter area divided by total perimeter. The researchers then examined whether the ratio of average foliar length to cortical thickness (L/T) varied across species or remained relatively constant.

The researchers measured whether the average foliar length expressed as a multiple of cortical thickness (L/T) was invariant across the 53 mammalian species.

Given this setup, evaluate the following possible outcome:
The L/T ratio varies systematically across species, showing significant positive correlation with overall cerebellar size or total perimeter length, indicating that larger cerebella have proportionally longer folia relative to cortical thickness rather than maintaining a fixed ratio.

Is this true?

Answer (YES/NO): NO